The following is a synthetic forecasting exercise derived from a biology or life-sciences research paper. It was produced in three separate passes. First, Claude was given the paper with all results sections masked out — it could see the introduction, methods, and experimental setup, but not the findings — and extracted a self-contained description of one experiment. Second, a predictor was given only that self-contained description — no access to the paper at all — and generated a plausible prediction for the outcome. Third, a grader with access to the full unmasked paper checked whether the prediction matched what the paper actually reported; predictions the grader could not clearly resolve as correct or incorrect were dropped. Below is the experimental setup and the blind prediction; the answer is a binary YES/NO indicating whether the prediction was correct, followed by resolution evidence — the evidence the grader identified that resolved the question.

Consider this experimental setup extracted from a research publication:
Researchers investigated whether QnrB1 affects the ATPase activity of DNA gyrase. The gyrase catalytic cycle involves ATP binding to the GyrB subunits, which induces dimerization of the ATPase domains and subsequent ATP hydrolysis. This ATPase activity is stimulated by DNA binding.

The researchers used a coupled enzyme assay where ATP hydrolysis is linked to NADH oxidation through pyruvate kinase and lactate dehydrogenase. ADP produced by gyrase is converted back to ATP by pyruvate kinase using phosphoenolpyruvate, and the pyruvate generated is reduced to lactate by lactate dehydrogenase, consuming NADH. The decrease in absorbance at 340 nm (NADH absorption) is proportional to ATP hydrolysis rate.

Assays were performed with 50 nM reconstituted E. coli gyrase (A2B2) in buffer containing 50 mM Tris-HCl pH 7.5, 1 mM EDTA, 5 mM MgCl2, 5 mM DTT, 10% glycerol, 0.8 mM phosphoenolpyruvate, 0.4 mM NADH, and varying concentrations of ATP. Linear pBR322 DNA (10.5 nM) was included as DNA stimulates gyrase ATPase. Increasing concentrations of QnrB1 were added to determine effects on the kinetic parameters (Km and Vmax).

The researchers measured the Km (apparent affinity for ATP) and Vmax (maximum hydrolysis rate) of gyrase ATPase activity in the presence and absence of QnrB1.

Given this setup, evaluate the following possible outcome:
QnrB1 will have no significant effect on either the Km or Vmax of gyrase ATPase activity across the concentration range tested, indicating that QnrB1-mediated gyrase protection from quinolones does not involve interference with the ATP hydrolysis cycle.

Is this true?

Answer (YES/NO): NO